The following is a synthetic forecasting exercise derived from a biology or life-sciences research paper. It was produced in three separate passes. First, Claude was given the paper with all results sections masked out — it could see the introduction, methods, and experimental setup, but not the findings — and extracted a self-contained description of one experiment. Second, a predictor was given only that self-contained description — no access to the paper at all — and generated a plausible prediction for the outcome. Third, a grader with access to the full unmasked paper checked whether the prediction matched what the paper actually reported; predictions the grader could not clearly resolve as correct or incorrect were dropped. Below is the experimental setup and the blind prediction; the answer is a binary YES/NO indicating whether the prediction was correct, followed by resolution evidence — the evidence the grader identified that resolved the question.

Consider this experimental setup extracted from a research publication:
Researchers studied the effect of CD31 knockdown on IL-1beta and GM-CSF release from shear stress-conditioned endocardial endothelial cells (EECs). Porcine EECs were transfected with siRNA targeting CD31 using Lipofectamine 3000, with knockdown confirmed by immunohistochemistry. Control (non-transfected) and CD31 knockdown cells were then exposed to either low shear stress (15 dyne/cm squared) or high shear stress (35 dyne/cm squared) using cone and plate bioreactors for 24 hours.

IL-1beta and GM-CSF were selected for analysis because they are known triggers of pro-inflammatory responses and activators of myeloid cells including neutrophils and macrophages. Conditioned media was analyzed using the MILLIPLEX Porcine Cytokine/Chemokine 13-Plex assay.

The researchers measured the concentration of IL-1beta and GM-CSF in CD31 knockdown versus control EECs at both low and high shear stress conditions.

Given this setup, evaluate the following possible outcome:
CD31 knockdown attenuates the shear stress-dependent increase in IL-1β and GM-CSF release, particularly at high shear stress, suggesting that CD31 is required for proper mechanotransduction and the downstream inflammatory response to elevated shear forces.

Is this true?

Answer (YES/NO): NO